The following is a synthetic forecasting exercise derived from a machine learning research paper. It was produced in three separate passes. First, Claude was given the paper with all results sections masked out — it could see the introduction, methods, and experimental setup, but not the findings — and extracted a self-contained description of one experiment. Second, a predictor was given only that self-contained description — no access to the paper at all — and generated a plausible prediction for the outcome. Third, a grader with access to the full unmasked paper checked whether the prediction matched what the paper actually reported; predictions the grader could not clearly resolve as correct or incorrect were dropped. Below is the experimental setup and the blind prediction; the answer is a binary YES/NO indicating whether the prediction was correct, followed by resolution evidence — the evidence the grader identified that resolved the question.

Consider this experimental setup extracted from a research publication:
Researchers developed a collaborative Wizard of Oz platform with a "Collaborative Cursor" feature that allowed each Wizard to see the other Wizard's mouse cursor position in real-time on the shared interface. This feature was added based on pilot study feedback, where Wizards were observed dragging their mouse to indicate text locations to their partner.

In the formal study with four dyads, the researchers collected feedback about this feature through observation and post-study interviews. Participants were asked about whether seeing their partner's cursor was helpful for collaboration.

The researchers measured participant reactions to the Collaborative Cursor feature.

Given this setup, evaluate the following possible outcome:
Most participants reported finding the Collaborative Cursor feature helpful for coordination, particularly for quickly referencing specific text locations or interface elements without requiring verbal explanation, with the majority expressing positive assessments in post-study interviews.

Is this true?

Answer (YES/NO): NO